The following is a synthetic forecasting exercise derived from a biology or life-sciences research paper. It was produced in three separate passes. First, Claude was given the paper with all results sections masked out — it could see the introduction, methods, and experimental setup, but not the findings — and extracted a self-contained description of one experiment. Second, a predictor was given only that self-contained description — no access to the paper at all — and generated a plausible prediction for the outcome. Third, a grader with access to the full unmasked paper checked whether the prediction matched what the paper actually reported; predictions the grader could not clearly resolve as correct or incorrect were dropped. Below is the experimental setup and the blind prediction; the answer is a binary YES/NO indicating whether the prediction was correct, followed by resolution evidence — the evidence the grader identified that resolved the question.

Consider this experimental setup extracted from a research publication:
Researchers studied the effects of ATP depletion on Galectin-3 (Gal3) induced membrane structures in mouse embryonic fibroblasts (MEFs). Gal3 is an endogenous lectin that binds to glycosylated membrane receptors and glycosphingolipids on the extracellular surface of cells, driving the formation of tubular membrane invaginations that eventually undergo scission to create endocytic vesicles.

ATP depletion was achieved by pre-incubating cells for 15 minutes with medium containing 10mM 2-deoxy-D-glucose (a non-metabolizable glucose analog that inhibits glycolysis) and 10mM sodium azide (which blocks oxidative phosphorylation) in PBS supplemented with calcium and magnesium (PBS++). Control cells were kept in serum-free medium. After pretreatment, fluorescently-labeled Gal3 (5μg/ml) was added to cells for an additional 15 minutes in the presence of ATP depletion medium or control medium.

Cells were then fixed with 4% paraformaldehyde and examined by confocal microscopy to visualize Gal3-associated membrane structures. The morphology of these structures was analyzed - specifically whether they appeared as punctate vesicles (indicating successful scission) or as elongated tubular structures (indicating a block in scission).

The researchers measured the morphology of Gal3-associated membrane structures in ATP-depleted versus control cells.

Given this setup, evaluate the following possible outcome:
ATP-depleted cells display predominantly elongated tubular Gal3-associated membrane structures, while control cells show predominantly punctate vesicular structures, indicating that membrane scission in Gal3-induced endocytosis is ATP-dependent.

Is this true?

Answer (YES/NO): YES